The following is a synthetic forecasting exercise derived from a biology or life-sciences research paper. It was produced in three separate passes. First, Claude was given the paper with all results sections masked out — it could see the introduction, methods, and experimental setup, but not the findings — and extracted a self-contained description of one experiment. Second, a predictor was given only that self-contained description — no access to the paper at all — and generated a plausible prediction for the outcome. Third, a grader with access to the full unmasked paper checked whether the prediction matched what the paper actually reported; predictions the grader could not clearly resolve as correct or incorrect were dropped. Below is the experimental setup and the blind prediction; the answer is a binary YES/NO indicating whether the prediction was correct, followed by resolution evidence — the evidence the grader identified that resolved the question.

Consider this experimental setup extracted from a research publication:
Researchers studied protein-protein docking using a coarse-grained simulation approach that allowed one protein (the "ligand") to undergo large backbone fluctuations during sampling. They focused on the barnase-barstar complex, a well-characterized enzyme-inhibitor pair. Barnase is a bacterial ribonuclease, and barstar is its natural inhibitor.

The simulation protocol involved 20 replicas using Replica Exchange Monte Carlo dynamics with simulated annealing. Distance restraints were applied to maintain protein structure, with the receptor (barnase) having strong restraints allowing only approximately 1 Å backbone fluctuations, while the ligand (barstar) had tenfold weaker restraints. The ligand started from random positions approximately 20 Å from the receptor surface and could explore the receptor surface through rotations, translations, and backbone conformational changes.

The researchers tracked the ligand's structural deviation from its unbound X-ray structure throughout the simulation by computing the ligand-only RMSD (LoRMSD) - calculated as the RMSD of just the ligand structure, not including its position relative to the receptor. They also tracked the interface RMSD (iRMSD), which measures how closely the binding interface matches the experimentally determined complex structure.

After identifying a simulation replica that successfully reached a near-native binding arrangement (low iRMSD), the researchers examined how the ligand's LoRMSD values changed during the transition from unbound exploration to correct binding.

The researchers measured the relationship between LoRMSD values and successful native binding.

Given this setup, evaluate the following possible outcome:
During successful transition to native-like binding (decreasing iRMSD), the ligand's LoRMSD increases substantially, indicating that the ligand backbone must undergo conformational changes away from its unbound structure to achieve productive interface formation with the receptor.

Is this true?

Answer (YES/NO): NO